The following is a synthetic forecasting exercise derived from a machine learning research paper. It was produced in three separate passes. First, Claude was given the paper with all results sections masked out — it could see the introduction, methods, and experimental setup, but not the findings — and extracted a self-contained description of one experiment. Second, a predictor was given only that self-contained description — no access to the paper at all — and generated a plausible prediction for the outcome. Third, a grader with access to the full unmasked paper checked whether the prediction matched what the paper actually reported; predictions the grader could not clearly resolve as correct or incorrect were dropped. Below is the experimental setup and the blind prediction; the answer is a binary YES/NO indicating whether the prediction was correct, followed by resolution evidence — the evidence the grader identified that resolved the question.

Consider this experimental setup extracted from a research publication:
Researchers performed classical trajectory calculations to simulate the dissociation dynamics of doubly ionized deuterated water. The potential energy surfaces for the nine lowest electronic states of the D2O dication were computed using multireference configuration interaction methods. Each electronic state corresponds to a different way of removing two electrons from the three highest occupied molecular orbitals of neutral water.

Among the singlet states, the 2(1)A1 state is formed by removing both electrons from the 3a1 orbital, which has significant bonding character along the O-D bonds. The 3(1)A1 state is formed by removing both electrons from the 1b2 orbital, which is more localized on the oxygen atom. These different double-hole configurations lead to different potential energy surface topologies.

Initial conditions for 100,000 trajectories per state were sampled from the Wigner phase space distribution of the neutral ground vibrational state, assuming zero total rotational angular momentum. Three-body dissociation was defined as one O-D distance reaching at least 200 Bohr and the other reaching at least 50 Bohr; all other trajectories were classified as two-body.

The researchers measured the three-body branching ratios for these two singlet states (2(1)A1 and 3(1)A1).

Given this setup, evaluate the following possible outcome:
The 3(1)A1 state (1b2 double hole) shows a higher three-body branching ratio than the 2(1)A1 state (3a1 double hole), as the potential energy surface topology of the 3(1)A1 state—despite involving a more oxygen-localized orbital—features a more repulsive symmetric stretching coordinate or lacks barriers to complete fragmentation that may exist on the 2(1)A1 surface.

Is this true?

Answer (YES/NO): YES